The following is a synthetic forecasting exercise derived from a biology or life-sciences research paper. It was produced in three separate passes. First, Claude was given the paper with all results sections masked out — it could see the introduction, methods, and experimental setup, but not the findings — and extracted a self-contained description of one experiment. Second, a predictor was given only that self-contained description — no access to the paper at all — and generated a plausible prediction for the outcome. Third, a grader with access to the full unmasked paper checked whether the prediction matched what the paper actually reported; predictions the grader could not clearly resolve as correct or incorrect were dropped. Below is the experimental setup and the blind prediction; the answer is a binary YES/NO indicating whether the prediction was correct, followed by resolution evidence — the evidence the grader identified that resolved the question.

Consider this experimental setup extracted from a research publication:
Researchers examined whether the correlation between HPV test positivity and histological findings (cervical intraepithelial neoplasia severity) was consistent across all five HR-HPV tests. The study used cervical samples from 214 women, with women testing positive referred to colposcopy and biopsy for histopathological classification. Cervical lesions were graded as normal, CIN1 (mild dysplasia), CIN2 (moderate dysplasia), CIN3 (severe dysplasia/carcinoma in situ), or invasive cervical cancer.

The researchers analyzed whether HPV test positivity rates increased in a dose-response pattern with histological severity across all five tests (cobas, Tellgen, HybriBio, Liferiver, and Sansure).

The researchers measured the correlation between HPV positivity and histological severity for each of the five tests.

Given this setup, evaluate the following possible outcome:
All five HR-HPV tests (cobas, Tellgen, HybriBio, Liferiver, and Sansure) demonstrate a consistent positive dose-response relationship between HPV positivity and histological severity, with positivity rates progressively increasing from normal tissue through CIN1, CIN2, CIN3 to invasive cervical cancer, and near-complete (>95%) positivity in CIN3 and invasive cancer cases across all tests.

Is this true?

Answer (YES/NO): NO